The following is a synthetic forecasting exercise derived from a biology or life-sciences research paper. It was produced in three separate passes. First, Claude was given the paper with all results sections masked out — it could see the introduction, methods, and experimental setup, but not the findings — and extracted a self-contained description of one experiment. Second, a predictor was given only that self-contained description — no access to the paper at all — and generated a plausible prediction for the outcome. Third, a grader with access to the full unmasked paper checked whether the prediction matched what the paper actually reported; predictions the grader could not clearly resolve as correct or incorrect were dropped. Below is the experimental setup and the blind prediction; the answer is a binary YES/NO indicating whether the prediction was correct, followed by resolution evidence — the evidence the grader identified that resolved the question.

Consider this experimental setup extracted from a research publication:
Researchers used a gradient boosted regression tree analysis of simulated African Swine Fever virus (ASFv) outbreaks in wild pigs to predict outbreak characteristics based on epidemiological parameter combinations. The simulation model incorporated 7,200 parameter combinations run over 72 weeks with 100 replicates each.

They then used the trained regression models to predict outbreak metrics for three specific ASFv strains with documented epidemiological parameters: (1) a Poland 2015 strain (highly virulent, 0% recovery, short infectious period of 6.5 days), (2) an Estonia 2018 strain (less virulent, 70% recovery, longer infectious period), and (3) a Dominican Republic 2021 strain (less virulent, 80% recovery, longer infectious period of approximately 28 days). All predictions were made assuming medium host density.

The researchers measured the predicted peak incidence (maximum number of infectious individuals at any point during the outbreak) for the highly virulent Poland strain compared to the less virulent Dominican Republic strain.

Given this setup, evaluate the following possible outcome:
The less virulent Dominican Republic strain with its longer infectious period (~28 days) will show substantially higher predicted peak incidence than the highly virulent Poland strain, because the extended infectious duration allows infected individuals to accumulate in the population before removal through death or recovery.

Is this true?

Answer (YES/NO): YES